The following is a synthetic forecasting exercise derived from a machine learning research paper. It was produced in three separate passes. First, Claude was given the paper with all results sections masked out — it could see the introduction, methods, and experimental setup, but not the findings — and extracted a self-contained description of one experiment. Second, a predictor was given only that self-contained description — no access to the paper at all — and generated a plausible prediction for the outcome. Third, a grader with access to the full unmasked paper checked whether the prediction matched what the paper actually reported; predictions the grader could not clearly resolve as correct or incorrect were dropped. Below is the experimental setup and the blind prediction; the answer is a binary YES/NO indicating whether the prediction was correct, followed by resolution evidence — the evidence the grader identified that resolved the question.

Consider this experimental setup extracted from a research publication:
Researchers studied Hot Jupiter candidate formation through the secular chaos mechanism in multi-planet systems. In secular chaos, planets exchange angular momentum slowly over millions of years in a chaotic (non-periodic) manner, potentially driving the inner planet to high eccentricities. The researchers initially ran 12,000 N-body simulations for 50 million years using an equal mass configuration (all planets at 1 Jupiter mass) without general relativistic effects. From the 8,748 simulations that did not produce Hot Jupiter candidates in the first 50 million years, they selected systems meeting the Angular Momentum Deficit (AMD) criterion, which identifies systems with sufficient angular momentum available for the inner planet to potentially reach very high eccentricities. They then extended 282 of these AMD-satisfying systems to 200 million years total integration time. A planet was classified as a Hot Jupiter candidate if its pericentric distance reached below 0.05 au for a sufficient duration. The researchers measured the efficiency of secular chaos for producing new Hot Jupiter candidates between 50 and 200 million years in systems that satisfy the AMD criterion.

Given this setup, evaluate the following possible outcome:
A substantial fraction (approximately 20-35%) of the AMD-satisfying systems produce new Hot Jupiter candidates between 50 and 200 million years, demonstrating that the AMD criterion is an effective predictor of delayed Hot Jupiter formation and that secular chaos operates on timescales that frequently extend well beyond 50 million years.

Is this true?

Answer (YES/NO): NO